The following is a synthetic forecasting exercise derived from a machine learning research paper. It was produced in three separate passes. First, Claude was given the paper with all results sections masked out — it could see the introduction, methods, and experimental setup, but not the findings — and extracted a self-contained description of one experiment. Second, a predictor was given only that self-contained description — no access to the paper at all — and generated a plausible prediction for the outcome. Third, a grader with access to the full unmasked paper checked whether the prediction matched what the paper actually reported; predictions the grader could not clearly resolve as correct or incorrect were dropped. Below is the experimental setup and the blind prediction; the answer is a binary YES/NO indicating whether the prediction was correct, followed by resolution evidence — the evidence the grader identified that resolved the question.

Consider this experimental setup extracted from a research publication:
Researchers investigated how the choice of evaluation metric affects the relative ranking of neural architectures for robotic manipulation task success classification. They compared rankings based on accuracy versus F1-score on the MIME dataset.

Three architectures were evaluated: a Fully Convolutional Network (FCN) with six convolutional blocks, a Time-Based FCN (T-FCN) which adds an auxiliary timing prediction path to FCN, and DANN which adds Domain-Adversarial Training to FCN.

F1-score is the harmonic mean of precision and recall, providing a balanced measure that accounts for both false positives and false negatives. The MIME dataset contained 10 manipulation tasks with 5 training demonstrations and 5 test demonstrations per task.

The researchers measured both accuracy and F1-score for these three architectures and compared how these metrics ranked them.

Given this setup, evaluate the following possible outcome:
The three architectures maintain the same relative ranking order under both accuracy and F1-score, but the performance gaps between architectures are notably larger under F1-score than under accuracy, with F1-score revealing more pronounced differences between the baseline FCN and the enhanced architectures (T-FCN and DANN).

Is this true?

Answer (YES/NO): NO